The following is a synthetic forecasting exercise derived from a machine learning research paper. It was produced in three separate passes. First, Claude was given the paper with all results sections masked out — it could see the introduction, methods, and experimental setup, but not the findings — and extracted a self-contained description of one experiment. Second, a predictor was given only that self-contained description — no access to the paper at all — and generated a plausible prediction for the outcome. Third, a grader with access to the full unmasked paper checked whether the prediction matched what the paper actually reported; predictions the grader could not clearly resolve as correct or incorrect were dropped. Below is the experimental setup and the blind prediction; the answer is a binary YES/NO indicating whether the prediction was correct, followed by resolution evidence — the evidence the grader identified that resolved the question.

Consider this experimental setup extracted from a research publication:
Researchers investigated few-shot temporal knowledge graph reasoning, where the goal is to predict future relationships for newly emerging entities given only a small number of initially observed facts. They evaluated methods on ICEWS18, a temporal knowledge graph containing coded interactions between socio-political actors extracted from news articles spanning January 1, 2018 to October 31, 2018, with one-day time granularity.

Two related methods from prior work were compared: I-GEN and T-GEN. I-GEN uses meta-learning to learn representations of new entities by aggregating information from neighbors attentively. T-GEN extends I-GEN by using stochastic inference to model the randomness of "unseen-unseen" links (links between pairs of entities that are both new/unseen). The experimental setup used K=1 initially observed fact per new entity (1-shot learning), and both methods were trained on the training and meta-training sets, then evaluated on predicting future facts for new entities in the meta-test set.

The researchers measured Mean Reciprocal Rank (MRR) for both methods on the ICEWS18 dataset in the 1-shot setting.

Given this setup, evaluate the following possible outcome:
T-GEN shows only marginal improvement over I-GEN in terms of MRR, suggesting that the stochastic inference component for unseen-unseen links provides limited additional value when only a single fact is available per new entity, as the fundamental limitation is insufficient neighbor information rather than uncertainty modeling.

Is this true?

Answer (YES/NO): NO